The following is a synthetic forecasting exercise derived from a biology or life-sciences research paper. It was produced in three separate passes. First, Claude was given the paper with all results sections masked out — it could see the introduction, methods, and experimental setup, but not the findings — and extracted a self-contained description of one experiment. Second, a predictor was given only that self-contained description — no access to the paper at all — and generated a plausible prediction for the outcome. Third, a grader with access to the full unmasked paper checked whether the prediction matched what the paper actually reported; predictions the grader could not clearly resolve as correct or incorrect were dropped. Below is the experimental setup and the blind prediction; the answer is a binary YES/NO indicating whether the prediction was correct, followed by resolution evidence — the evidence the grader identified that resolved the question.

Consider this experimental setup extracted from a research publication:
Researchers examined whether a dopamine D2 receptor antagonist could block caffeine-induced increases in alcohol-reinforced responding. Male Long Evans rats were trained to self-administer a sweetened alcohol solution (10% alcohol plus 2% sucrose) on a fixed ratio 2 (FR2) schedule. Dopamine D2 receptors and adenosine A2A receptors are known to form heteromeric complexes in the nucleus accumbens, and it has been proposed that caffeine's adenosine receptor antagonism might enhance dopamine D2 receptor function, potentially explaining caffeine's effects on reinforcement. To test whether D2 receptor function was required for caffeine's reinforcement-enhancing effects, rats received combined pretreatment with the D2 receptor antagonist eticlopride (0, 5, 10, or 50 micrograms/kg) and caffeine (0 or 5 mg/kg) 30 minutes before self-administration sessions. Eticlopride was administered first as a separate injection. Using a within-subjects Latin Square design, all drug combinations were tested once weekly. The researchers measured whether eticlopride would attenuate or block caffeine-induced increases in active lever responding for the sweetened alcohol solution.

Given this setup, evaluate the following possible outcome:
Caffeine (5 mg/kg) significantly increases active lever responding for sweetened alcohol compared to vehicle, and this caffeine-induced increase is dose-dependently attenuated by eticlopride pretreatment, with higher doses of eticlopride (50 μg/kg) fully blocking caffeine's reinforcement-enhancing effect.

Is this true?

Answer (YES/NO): NO